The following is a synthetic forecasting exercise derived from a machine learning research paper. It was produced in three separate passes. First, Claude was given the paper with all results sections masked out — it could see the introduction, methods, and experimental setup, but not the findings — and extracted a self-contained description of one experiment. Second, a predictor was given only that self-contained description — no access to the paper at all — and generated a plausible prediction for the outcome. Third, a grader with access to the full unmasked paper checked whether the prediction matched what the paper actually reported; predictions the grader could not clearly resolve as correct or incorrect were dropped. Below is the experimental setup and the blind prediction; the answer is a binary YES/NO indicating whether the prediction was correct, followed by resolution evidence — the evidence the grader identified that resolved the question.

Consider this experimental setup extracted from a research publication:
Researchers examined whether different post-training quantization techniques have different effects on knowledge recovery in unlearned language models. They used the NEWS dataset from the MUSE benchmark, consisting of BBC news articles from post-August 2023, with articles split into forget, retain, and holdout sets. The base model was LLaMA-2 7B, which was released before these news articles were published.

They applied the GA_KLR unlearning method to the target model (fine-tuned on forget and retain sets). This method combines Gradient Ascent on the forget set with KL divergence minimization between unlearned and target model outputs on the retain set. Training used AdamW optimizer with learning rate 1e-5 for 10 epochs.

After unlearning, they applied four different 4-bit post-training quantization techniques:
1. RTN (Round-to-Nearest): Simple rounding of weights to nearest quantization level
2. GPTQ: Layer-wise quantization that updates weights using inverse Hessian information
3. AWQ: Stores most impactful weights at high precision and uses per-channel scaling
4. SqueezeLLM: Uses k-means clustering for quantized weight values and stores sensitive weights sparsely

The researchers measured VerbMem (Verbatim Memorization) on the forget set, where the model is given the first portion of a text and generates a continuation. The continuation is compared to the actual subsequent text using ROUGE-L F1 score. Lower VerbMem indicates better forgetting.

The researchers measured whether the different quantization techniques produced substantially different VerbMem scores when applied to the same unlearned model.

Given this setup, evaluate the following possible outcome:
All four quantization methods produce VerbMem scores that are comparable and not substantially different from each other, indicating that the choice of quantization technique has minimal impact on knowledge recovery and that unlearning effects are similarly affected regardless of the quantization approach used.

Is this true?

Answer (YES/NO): NO